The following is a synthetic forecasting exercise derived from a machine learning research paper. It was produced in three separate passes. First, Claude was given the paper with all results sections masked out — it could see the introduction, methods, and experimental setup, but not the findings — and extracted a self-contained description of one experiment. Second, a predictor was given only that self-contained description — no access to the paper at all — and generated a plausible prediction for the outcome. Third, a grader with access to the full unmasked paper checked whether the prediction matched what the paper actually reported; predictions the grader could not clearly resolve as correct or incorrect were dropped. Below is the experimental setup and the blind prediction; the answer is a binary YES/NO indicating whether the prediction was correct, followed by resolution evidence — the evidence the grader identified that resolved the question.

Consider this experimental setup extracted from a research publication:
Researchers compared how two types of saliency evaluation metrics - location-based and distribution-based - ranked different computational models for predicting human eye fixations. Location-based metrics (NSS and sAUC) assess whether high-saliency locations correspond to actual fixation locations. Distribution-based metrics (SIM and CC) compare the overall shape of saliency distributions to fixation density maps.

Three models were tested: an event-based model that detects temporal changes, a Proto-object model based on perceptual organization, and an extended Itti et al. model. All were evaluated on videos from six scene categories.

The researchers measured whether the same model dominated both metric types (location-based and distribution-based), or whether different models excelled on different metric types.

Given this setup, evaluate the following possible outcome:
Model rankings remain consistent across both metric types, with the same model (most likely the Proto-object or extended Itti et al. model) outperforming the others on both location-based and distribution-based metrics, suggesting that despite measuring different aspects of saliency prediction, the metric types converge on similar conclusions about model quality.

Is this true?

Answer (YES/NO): NO